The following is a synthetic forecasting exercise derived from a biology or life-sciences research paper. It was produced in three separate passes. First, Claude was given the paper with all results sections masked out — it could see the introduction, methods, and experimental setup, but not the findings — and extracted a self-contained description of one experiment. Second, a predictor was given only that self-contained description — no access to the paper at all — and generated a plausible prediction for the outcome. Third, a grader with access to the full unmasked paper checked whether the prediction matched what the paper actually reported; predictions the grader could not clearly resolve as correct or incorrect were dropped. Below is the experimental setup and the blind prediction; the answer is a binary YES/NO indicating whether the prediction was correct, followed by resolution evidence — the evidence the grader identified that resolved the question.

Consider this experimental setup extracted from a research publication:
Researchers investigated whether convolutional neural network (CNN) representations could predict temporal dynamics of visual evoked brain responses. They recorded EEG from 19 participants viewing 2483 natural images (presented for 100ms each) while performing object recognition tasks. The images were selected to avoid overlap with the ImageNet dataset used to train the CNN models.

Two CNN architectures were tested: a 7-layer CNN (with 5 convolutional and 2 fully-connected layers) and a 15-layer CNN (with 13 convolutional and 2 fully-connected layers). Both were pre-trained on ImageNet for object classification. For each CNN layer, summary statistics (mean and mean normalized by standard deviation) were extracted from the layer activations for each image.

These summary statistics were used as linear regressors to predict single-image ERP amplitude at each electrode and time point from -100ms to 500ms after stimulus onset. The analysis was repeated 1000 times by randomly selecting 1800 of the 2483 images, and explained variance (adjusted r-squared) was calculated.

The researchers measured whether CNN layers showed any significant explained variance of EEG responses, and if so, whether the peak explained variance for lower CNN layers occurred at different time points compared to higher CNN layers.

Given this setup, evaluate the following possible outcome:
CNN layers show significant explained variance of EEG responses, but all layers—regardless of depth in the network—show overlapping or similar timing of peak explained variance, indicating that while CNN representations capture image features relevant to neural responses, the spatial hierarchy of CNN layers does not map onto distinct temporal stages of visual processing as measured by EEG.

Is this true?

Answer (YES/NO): NO